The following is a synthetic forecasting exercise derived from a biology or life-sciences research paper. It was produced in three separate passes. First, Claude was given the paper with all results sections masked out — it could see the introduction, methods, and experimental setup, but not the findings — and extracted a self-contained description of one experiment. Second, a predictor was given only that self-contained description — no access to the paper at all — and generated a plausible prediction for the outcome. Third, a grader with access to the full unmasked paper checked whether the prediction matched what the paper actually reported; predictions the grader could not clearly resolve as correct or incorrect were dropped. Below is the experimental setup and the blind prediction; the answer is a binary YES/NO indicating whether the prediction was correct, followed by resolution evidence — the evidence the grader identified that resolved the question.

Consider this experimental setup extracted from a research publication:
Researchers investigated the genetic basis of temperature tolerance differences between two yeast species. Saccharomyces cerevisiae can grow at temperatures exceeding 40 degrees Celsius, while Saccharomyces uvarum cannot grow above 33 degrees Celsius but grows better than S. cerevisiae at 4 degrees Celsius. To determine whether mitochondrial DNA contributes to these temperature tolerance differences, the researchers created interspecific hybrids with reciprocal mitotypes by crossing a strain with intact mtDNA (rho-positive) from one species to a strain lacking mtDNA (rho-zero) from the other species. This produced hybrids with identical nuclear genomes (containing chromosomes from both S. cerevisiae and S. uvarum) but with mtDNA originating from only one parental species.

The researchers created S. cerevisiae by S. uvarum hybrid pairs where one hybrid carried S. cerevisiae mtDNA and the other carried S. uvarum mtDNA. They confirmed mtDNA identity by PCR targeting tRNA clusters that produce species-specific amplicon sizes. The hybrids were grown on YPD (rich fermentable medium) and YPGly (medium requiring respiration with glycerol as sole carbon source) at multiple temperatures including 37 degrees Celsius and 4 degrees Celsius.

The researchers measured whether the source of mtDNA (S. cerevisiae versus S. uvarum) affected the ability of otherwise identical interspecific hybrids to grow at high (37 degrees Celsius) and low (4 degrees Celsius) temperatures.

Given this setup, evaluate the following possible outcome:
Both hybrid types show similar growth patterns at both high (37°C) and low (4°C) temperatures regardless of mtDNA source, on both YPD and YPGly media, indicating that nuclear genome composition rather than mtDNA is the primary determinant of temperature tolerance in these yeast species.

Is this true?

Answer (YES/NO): NO